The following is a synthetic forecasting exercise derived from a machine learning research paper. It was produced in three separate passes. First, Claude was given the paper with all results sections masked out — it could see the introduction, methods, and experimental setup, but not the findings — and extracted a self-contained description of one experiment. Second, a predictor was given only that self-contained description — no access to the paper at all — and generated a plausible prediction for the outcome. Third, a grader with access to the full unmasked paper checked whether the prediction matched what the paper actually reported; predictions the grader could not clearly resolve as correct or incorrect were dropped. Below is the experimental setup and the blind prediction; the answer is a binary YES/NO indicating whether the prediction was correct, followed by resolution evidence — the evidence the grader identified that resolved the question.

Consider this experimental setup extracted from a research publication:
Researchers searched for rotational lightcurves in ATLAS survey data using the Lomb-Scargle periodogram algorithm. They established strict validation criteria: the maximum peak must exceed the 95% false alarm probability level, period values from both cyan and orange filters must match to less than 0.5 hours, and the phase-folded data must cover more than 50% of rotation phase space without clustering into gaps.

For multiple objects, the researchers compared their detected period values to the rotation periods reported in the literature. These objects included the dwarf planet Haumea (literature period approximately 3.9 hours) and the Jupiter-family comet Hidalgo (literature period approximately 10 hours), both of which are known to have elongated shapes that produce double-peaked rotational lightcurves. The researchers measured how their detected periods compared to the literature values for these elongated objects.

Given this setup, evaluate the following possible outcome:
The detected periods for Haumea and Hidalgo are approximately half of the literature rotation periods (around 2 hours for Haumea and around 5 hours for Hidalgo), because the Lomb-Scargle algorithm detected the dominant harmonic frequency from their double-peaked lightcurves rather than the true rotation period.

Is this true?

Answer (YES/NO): YES